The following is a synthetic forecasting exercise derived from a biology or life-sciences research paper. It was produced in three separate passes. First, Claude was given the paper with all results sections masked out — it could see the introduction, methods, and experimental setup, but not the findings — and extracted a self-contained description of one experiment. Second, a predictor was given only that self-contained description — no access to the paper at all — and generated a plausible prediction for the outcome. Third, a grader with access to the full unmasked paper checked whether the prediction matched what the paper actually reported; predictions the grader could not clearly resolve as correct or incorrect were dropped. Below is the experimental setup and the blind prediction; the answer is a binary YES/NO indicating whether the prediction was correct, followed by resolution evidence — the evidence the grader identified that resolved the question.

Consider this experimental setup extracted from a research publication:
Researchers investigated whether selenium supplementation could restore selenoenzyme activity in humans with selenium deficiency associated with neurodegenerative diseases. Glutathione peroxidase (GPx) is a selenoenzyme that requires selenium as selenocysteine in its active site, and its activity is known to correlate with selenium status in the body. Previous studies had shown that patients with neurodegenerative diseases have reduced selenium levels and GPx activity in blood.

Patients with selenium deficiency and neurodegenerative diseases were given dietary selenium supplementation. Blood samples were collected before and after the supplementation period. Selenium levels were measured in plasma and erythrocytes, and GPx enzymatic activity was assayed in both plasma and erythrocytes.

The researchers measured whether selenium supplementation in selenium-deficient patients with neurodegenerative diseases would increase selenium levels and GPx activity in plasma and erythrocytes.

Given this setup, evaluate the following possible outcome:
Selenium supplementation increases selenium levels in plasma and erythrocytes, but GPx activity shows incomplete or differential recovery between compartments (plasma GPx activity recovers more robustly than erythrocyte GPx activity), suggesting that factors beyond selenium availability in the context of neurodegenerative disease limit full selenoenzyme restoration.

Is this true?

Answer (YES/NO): NO